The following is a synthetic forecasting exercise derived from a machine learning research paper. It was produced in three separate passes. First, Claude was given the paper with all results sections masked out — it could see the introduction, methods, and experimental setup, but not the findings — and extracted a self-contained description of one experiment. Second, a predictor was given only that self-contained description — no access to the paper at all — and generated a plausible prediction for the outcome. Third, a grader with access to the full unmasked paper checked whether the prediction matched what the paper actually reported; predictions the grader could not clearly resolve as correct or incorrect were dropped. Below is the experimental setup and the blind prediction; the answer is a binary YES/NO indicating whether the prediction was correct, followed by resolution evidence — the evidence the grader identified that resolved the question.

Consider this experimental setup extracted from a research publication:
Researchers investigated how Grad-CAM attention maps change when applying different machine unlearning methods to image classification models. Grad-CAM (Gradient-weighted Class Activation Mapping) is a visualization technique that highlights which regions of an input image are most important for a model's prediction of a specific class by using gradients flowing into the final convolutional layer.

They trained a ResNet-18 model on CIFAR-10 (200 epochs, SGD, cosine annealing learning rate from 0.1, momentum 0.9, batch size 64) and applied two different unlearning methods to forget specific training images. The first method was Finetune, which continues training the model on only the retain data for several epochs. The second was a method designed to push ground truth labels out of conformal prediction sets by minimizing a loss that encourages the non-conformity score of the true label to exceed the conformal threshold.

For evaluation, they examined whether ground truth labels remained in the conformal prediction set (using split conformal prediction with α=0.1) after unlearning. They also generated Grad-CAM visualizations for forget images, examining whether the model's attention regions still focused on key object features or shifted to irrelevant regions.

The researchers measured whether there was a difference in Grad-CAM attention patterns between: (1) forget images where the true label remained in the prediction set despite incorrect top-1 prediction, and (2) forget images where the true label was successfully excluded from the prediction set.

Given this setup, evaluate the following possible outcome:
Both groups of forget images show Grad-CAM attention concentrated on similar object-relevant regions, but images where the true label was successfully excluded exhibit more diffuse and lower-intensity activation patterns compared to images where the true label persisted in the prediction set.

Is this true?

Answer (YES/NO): NO